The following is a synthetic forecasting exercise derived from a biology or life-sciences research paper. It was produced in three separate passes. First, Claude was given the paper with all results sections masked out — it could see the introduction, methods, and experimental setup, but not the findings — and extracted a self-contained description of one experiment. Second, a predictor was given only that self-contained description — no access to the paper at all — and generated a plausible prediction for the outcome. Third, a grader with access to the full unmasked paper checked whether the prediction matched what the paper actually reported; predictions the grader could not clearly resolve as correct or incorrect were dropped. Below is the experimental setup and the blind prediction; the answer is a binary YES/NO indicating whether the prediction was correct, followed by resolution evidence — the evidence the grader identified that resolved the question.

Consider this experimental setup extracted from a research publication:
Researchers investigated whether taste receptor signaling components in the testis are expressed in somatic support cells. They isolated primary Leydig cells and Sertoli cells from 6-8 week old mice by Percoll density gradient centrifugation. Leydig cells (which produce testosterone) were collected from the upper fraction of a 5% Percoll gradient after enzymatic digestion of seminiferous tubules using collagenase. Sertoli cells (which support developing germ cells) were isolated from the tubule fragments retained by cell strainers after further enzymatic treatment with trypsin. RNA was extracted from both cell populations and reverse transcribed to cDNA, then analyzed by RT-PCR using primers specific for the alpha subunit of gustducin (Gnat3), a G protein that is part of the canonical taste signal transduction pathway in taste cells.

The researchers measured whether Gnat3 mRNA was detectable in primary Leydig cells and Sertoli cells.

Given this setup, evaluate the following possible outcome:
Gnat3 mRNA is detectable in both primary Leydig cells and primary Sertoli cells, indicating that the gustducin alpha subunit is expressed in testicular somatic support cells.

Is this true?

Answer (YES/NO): NO